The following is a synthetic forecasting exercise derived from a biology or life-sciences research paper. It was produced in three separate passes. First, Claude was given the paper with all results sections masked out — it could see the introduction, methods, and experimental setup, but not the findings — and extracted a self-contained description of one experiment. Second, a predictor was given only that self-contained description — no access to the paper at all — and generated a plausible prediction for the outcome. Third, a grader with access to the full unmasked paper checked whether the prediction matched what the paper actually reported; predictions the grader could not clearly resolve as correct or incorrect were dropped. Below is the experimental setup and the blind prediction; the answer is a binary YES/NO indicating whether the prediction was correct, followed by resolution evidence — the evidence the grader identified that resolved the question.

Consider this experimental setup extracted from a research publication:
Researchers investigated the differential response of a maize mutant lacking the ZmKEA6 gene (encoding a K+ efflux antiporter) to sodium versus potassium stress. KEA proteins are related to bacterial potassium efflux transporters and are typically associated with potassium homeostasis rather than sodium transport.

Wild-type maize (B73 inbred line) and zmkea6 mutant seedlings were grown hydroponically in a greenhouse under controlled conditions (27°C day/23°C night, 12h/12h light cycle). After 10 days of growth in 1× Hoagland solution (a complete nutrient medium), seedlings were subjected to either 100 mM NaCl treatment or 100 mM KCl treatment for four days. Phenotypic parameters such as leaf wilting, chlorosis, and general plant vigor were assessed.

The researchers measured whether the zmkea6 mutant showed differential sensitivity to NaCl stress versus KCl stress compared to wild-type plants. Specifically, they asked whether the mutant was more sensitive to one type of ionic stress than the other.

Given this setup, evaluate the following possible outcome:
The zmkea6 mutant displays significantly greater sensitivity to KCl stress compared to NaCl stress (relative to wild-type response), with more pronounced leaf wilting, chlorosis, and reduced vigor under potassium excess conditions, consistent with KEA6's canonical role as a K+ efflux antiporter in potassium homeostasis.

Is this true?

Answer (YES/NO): NO